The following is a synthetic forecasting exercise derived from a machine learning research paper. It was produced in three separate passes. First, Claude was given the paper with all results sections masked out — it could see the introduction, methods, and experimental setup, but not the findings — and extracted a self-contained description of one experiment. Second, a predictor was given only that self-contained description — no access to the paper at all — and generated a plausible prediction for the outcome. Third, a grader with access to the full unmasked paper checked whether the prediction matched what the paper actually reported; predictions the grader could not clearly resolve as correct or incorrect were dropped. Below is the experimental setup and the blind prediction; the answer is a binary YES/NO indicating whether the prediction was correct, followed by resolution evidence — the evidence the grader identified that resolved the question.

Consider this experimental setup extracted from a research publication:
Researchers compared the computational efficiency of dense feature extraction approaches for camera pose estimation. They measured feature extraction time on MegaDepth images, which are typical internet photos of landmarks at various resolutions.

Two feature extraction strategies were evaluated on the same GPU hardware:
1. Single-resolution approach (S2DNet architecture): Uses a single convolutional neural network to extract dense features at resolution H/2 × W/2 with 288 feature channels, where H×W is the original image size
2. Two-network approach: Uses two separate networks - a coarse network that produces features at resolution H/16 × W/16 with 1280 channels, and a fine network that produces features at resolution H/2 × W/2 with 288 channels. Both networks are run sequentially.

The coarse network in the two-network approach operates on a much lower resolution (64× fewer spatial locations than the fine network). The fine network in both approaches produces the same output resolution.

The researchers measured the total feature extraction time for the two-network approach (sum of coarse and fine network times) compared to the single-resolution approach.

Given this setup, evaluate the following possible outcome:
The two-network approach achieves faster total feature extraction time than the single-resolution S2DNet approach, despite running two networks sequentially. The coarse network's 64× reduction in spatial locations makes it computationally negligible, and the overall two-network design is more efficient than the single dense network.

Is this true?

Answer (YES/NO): YES